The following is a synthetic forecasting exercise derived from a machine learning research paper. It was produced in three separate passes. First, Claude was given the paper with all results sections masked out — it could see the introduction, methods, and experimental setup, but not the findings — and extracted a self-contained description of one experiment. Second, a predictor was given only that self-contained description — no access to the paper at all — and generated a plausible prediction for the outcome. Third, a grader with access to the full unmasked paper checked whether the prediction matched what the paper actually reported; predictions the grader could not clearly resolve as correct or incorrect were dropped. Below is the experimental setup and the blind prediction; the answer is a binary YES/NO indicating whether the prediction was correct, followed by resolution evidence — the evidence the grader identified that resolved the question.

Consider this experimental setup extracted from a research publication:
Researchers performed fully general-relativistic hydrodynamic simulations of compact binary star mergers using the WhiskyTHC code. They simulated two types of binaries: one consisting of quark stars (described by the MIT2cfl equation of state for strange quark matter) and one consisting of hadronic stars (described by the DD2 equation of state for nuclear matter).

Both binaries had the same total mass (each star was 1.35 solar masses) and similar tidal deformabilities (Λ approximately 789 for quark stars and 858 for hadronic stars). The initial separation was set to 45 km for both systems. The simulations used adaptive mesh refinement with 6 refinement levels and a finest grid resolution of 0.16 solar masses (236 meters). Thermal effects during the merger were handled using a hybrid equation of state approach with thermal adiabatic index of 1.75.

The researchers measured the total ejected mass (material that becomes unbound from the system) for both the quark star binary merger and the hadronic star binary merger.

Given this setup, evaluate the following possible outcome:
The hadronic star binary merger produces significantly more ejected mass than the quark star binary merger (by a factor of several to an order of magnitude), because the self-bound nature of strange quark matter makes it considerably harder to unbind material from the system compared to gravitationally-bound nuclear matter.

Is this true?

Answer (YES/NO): NO